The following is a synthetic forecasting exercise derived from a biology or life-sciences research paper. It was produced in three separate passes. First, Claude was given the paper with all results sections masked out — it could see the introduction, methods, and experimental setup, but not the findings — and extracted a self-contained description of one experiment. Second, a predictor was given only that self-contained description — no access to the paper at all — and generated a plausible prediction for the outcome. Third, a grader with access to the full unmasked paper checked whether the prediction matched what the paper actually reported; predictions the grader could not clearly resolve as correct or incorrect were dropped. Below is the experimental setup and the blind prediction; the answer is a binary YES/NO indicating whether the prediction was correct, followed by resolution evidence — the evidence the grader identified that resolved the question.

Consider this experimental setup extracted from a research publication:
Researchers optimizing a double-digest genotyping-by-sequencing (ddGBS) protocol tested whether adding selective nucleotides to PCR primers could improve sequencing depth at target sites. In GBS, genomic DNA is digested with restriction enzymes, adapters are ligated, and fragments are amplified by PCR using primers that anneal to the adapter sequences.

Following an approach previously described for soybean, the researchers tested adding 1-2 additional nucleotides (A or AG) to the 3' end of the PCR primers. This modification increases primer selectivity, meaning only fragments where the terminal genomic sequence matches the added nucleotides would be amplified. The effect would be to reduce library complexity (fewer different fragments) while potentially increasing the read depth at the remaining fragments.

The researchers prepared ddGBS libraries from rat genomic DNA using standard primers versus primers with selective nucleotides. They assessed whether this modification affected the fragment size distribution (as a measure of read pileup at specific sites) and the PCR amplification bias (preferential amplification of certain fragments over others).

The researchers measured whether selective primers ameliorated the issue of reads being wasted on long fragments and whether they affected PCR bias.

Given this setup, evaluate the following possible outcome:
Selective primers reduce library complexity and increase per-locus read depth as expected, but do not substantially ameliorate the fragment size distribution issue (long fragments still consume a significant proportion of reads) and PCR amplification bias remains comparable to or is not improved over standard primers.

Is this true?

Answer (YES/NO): NO